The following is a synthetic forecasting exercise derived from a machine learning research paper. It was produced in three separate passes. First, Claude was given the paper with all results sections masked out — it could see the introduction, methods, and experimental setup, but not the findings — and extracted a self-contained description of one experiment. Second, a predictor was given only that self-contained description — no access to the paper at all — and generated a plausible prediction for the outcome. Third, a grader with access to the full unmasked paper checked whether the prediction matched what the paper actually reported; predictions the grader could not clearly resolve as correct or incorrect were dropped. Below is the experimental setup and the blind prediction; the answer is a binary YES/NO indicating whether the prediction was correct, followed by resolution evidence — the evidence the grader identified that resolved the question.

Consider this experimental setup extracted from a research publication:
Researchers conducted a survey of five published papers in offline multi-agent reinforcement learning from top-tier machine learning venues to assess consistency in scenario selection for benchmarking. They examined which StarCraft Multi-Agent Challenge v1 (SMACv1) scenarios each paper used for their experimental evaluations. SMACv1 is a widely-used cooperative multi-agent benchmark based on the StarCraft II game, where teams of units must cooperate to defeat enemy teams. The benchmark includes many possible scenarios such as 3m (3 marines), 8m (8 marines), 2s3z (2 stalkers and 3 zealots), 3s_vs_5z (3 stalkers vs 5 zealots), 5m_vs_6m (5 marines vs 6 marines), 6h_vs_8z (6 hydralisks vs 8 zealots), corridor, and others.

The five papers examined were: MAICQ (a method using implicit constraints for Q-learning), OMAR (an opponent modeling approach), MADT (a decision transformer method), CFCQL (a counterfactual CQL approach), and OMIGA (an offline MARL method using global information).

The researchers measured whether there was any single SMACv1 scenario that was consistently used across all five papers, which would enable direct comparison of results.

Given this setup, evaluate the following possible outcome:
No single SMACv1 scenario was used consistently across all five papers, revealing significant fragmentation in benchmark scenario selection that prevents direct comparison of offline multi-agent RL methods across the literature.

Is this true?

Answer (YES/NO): YES